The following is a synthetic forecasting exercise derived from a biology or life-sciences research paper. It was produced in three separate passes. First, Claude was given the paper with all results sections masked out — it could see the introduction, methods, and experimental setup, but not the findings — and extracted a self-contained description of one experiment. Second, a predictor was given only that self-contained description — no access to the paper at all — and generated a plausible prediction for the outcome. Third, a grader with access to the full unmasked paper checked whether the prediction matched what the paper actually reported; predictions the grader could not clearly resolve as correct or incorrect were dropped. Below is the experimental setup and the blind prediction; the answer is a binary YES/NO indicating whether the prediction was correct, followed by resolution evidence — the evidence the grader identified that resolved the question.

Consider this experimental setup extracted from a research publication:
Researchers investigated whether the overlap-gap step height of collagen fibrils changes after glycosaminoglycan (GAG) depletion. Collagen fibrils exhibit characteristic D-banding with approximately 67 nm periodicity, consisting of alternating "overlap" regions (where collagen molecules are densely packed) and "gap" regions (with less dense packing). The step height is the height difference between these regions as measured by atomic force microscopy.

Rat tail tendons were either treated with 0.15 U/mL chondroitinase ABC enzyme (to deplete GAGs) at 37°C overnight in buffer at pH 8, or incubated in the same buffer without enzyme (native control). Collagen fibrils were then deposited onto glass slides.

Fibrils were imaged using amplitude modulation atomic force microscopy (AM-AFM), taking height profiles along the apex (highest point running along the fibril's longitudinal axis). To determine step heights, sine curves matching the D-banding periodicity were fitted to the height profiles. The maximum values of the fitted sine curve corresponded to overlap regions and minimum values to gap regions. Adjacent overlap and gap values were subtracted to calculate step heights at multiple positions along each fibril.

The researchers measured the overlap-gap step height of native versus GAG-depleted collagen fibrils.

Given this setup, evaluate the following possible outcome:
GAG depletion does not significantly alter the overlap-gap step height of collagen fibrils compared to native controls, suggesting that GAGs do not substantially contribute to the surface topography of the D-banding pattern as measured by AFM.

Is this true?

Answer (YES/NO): YES